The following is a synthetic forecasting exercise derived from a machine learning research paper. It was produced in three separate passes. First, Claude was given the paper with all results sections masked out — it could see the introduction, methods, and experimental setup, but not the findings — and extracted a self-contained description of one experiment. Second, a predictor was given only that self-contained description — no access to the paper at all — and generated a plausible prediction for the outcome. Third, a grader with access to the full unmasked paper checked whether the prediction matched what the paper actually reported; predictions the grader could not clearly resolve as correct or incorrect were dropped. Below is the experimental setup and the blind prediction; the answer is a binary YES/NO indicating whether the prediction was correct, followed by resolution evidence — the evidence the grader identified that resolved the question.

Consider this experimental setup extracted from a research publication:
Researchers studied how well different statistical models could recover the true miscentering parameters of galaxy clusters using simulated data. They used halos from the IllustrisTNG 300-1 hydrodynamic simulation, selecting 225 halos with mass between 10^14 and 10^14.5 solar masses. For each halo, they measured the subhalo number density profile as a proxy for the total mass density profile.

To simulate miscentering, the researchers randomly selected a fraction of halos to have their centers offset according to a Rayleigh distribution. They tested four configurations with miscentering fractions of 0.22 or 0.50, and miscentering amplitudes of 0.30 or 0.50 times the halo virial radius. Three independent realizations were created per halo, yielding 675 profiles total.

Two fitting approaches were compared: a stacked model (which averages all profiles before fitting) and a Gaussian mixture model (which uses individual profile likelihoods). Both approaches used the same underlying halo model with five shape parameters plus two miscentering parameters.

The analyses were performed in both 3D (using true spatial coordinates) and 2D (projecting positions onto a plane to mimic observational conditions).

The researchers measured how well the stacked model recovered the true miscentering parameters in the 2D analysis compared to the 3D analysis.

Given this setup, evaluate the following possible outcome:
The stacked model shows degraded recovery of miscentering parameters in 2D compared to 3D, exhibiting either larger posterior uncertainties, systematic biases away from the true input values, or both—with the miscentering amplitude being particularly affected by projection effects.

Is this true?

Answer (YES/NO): YES